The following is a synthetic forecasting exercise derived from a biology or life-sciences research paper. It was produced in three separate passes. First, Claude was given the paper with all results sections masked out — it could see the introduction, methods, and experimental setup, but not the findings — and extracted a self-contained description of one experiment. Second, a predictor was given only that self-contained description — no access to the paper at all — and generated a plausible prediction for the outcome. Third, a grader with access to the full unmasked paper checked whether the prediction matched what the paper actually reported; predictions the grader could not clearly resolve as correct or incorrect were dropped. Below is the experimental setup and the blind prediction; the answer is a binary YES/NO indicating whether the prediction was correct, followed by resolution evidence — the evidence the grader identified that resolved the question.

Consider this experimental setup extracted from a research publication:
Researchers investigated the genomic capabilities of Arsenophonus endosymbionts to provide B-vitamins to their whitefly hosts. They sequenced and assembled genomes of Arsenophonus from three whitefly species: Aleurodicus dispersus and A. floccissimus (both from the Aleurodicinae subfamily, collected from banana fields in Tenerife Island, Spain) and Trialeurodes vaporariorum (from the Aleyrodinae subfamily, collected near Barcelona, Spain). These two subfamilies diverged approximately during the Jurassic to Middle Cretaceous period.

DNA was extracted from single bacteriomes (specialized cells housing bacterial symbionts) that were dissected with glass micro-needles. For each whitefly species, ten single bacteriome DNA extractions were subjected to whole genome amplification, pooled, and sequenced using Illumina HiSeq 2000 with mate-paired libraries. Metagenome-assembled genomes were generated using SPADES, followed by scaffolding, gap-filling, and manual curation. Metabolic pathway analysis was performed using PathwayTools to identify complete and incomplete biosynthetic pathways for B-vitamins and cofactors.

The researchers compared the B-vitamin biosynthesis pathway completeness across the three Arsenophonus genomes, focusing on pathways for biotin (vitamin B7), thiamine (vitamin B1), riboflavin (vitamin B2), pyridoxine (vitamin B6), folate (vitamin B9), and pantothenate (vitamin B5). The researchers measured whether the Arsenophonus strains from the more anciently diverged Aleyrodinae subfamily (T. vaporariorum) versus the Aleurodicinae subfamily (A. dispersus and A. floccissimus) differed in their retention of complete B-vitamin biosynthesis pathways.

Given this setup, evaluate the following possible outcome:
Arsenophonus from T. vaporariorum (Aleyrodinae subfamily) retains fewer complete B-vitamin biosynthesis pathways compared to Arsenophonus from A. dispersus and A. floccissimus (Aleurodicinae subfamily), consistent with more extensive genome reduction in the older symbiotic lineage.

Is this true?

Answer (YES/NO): NO